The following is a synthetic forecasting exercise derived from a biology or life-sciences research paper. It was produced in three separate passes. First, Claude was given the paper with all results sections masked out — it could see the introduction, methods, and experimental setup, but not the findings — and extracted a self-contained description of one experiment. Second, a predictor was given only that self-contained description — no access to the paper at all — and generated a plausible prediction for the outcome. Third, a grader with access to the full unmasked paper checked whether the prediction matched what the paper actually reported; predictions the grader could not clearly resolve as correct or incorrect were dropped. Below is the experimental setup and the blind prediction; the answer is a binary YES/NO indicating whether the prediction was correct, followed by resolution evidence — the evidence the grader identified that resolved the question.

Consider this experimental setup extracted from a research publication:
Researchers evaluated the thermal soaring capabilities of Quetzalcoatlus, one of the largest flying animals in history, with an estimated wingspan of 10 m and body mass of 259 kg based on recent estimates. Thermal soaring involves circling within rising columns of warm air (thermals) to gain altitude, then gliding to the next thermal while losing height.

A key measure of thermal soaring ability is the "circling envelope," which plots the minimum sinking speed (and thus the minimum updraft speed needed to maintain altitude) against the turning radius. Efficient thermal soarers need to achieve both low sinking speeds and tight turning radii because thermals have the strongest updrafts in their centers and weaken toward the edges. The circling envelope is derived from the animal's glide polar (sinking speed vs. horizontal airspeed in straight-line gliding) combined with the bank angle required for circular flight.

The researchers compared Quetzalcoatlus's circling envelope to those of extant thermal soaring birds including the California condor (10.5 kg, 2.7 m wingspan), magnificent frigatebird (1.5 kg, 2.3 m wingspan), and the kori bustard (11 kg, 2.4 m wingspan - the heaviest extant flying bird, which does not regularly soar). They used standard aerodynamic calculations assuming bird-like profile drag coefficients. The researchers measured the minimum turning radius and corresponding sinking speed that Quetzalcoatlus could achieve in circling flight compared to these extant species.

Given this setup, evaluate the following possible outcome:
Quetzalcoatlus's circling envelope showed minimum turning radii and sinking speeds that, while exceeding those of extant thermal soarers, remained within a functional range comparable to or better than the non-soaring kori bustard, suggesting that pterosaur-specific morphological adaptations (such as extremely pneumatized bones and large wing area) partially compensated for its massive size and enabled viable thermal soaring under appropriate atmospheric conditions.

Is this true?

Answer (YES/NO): NO